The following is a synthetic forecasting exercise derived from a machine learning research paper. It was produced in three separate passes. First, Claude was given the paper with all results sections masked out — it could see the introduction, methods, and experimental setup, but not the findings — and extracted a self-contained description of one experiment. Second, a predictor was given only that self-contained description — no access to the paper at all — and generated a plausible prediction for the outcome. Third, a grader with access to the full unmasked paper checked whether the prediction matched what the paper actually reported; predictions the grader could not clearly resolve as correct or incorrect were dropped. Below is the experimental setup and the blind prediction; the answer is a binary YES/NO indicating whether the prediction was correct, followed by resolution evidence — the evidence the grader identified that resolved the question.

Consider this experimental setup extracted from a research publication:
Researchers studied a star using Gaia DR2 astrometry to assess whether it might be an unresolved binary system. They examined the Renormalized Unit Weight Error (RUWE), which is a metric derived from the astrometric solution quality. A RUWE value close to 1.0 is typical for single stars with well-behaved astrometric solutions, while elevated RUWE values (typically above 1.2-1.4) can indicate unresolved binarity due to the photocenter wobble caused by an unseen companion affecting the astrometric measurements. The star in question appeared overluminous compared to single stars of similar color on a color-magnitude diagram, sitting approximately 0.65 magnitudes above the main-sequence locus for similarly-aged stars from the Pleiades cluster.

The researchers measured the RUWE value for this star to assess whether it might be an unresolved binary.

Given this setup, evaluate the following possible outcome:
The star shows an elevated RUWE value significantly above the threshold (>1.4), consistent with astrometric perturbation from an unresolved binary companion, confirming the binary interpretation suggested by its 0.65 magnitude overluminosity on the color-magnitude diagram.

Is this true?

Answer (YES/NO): NO